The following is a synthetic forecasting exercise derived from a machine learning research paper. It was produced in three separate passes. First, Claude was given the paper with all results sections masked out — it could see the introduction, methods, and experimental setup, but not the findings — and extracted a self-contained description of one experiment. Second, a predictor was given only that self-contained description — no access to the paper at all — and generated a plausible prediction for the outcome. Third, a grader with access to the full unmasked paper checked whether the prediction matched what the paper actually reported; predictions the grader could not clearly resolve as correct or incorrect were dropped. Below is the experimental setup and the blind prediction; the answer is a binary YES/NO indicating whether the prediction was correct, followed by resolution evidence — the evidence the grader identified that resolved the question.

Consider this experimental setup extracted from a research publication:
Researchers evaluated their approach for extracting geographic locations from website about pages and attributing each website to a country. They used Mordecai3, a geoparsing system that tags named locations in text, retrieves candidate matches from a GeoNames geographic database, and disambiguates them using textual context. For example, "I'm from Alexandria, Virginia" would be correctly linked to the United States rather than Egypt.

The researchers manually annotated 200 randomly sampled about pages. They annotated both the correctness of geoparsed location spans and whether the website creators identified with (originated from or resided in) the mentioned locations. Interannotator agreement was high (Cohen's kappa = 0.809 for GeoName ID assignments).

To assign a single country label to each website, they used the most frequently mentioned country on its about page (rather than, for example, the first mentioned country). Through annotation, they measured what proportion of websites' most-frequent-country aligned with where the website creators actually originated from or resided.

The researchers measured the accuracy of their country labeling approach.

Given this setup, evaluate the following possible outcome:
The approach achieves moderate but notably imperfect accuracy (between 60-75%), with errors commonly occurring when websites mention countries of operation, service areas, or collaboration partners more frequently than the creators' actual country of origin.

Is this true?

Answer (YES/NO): NO